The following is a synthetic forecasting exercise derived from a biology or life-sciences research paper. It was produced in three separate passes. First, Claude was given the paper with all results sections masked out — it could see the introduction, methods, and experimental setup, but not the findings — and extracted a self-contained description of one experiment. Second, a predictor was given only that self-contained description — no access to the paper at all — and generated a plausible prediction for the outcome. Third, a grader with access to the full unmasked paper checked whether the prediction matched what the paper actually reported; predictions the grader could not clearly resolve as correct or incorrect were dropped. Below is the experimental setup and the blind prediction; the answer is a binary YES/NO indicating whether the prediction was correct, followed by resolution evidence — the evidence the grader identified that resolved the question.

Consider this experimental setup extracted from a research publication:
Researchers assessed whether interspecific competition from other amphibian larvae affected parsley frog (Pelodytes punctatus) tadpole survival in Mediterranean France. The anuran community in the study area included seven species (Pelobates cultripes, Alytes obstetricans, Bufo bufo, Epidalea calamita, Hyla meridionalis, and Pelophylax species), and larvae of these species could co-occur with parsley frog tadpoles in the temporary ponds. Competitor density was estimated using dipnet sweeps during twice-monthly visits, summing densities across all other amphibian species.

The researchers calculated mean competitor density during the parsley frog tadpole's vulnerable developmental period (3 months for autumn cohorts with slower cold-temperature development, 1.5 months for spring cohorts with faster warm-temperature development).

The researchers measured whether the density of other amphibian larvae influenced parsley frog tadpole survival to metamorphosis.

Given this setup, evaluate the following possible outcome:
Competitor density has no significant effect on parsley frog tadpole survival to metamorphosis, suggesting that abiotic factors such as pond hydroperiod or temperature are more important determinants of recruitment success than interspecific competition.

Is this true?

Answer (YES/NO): NO